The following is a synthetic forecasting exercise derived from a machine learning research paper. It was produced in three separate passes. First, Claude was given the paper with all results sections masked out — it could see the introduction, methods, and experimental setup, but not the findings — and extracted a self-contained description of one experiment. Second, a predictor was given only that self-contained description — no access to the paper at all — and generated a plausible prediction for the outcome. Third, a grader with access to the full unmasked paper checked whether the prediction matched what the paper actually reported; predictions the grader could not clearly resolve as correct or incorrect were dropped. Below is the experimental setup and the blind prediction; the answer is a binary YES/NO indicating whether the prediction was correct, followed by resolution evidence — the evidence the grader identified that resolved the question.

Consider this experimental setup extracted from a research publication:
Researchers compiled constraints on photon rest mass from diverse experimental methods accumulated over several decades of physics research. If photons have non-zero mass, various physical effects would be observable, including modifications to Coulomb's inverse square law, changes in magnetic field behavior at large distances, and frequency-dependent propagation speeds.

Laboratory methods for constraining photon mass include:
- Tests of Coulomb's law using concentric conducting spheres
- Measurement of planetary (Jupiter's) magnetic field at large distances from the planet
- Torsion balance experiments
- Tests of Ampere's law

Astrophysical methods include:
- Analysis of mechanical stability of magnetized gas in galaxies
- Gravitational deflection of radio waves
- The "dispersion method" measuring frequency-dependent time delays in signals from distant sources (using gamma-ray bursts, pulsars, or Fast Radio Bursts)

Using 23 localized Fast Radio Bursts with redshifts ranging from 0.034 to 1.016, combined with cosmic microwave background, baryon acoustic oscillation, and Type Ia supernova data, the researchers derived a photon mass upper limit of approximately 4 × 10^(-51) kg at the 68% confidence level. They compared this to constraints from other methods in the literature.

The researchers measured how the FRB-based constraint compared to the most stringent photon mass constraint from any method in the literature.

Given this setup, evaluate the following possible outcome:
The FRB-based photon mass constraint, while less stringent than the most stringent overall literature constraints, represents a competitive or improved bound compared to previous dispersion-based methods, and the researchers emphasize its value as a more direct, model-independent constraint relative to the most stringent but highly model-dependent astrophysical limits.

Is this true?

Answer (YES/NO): NO